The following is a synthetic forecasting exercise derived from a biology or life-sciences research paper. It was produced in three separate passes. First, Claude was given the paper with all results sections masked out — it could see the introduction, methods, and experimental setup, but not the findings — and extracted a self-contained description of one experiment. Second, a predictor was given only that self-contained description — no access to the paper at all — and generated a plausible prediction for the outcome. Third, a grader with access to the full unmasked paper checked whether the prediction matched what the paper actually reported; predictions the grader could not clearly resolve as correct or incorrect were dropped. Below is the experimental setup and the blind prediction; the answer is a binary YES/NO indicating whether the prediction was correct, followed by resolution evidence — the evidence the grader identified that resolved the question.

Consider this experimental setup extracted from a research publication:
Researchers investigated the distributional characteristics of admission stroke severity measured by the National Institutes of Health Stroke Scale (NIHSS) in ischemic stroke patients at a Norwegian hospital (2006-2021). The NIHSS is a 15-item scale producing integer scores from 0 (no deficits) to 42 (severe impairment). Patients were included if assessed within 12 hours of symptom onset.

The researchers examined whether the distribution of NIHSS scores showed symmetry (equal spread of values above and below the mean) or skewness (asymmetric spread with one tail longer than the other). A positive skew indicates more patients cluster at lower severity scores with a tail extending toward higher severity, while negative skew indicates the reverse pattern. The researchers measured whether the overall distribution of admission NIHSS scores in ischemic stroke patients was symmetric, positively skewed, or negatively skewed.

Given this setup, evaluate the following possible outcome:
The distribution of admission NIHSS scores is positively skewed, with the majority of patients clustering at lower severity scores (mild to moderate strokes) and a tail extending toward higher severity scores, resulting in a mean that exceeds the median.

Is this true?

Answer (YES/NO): YES